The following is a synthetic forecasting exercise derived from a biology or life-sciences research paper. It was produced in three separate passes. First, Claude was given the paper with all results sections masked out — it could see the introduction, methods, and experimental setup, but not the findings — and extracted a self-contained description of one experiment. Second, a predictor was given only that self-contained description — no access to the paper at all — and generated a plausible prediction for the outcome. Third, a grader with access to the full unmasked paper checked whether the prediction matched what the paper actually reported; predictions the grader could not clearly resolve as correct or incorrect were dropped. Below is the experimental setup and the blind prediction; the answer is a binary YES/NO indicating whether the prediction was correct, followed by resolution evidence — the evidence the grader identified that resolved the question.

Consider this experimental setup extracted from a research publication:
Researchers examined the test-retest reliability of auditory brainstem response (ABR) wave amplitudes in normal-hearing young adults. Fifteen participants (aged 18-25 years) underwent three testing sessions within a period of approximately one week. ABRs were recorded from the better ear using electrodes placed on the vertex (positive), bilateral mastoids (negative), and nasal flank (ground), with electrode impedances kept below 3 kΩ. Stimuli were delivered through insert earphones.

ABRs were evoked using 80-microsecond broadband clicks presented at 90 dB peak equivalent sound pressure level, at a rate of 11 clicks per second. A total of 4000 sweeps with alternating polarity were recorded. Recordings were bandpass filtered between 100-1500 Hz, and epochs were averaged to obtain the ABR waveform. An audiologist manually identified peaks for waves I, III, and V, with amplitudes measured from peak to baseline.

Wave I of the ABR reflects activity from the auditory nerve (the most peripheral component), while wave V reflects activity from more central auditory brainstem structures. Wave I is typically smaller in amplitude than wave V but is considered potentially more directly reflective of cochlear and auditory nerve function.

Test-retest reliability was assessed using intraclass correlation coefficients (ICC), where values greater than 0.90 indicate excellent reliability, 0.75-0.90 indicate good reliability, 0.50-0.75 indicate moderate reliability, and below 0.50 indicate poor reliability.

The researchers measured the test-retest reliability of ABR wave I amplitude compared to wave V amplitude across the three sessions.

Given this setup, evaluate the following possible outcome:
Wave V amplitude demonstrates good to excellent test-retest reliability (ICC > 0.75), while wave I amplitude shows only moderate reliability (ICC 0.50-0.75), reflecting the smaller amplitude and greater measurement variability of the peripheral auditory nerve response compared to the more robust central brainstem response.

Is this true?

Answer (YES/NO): NO